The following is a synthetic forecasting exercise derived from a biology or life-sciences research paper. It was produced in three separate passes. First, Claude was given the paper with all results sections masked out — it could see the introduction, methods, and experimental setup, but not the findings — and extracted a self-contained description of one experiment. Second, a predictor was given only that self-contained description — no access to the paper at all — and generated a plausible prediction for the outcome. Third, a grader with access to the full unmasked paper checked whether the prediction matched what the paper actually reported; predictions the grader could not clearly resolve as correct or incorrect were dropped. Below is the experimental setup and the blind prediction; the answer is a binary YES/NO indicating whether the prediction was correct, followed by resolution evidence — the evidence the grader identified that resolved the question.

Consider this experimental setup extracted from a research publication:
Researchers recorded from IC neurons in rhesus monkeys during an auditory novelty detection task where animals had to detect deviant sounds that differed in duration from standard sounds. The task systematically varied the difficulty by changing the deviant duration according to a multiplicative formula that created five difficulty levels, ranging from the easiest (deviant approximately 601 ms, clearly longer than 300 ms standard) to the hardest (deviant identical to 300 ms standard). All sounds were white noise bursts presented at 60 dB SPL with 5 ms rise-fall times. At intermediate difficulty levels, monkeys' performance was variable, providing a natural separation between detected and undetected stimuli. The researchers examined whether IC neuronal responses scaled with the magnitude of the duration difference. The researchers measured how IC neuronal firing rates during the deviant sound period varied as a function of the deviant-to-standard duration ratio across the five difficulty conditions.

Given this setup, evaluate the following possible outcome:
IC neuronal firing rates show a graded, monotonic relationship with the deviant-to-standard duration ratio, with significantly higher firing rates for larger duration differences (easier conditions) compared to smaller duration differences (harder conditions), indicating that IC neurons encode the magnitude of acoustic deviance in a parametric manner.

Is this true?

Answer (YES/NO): NO